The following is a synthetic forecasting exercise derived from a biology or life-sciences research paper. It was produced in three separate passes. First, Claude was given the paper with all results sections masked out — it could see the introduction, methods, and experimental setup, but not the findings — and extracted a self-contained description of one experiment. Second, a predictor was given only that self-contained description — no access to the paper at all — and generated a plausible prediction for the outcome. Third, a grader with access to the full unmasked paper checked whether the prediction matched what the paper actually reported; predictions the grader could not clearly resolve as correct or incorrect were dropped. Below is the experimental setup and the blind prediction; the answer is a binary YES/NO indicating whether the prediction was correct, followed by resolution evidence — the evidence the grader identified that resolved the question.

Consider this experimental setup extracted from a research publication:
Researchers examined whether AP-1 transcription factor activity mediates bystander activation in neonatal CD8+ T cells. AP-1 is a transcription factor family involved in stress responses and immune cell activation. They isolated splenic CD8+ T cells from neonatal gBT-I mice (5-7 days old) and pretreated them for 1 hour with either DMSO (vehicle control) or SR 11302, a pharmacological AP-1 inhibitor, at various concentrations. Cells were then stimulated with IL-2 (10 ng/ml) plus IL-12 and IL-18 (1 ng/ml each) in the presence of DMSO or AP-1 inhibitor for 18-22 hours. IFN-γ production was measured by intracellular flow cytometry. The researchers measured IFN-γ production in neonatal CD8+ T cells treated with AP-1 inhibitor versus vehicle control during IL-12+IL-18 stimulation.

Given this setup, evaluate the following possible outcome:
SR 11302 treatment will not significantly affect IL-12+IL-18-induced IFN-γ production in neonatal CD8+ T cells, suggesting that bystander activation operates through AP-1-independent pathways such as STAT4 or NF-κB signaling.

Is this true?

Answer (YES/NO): NO